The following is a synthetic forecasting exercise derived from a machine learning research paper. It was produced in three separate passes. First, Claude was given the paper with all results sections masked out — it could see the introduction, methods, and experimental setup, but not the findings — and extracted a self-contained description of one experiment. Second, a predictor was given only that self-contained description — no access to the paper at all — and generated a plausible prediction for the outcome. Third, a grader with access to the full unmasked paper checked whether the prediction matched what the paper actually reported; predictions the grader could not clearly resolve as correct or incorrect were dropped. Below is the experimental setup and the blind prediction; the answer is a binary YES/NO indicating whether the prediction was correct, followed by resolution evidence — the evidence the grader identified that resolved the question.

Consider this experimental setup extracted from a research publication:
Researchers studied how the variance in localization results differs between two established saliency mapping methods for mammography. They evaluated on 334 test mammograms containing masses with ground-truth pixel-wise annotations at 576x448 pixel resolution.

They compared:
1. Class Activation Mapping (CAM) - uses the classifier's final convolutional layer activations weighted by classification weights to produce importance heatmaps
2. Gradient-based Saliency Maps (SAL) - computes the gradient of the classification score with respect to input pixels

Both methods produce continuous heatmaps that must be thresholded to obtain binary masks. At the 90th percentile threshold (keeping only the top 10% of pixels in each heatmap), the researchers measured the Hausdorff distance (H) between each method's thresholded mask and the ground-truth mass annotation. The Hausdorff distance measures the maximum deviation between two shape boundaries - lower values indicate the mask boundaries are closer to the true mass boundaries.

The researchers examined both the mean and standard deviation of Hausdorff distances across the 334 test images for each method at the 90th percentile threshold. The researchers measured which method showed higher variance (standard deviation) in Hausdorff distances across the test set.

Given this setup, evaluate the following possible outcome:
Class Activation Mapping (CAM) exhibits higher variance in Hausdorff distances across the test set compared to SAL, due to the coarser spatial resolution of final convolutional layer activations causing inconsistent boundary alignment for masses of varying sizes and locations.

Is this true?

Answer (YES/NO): YES